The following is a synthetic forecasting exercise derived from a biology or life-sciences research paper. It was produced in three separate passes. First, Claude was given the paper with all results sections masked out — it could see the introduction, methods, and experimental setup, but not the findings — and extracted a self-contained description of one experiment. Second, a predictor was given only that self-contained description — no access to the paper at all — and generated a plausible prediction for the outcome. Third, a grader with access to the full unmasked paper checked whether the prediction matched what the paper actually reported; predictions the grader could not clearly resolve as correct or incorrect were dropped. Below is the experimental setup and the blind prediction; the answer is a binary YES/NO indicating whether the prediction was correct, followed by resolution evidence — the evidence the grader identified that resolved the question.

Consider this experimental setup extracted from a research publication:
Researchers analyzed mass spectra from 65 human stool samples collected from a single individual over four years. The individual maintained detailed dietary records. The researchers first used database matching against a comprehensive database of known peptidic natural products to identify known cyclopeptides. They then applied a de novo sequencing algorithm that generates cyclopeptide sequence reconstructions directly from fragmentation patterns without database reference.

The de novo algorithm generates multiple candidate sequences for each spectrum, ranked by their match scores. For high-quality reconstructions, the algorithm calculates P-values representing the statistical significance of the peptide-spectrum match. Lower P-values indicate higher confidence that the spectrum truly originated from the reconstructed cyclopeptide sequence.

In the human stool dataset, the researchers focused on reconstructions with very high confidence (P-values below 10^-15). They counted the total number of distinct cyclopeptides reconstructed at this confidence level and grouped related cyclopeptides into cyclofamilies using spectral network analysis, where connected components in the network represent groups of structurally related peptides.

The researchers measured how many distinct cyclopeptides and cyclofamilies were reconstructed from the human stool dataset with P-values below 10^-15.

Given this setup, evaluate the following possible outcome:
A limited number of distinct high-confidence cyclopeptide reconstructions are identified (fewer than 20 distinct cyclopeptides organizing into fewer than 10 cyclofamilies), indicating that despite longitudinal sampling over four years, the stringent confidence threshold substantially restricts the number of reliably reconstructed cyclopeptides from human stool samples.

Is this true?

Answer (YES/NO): NO